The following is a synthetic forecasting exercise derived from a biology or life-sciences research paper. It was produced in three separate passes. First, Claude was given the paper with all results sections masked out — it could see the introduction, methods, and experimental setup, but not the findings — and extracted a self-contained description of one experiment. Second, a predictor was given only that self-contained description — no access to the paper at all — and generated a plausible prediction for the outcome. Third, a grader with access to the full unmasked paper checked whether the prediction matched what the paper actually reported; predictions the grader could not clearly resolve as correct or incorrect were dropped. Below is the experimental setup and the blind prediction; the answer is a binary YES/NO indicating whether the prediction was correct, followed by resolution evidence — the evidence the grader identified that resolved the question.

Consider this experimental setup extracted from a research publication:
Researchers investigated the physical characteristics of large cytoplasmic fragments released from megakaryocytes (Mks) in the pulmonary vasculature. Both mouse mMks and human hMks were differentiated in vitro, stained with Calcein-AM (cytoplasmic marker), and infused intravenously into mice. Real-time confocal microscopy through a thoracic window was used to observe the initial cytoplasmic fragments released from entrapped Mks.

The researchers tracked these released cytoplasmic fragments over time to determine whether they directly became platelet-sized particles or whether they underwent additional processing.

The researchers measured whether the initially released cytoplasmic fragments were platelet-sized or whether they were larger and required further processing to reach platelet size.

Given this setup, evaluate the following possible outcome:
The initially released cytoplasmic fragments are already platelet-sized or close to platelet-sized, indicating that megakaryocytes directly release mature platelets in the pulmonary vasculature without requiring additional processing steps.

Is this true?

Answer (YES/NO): NO